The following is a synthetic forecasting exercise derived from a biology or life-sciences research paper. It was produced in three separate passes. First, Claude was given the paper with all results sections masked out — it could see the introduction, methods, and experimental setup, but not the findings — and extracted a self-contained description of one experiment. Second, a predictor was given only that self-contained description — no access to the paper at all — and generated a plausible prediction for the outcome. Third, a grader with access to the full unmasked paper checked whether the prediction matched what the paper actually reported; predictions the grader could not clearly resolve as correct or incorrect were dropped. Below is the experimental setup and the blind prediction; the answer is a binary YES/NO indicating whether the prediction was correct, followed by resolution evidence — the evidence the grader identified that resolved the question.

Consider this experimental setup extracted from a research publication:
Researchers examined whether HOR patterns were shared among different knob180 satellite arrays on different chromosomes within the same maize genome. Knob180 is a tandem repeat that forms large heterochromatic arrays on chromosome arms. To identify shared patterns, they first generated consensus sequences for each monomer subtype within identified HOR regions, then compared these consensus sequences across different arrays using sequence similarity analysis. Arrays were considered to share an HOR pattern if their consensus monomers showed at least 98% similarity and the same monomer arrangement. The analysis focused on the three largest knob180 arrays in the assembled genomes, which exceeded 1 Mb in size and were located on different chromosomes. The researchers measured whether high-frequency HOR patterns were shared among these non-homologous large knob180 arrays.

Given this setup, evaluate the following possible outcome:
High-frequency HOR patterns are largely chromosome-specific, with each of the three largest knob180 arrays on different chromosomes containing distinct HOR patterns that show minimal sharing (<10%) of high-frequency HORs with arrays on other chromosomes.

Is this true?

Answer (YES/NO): NO